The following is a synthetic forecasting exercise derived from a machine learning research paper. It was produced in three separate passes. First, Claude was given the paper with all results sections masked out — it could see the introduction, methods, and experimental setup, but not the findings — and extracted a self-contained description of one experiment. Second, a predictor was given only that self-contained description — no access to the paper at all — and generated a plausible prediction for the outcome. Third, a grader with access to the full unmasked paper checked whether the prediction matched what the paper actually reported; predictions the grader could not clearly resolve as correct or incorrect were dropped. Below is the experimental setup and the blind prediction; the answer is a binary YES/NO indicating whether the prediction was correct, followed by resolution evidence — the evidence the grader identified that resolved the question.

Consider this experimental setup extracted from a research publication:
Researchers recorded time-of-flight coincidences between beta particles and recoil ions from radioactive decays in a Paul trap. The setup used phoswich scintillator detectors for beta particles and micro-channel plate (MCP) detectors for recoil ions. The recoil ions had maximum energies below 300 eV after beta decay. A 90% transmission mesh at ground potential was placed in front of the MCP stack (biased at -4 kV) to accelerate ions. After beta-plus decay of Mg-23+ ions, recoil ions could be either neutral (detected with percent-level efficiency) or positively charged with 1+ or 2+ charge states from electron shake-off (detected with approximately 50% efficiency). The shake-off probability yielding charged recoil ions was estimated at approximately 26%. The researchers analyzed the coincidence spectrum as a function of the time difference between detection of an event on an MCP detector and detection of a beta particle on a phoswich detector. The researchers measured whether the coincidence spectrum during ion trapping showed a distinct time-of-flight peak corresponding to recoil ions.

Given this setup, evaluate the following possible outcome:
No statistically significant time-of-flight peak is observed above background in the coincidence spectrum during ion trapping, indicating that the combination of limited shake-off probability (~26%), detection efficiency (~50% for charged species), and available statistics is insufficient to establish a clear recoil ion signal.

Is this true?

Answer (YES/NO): NO